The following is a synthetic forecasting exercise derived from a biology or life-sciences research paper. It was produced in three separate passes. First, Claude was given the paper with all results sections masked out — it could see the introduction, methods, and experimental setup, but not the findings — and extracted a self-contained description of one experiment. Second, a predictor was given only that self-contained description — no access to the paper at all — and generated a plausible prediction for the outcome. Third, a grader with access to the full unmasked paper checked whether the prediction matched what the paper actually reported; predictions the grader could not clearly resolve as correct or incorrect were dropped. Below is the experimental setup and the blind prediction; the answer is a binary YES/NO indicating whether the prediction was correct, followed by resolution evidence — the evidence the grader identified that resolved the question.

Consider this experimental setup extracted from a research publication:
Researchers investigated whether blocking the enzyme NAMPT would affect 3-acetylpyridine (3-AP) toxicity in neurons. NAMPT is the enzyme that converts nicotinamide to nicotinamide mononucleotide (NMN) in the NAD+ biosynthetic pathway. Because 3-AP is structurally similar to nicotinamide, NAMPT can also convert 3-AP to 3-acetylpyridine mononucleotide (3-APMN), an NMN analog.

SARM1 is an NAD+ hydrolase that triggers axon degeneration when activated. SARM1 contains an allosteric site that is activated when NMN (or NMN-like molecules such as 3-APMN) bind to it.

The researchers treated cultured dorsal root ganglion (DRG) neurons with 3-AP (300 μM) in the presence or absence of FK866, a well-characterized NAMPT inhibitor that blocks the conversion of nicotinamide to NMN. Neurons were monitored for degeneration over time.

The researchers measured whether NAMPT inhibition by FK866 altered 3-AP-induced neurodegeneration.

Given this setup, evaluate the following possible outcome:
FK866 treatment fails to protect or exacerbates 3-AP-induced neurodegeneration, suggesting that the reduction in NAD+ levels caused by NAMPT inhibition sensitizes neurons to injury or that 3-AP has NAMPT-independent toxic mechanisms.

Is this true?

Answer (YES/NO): NO